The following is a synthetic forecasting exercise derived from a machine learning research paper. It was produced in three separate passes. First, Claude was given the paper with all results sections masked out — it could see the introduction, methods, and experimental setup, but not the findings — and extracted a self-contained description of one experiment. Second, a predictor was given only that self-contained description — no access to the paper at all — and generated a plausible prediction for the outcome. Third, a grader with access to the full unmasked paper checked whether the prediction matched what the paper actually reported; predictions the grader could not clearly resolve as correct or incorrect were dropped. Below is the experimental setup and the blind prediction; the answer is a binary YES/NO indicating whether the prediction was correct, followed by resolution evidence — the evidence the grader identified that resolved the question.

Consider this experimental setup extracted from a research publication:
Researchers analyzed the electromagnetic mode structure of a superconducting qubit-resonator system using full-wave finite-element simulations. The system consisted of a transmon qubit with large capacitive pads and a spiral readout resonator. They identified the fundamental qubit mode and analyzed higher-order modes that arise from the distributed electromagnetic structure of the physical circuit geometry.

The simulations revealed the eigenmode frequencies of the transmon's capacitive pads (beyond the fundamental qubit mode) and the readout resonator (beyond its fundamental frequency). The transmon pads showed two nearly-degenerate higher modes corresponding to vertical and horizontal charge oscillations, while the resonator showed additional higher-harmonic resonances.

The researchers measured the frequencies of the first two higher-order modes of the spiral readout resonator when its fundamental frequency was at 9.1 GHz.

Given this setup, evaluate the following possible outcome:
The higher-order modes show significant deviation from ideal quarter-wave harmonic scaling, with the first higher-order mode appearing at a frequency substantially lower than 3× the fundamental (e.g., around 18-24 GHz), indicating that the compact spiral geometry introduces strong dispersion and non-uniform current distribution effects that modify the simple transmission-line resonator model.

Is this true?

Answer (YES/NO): YES